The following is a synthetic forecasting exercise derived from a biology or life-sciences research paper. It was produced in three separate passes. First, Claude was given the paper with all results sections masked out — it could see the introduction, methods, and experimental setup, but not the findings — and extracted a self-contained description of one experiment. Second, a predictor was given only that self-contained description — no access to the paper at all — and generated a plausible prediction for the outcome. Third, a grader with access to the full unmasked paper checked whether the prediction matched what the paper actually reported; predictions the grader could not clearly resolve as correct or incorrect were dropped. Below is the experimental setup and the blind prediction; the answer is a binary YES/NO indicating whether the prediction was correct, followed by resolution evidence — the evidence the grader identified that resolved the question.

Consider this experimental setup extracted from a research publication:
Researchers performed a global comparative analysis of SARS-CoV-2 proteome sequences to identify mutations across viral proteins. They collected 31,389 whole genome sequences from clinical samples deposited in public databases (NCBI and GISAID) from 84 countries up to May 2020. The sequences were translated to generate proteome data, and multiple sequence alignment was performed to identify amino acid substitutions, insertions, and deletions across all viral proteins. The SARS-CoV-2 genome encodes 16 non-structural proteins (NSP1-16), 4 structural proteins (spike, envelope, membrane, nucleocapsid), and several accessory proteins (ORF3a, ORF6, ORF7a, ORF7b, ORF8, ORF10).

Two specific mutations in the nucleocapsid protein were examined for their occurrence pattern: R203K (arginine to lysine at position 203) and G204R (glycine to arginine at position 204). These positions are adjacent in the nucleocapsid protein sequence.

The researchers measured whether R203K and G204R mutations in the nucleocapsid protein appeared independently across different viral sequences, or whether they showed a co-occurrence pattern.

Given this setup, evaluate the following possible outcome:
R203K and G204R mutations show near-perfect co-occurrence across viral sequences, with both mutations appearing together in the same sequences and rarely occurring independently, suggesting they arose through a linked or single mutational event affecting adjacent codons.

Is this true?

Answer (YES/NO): YES